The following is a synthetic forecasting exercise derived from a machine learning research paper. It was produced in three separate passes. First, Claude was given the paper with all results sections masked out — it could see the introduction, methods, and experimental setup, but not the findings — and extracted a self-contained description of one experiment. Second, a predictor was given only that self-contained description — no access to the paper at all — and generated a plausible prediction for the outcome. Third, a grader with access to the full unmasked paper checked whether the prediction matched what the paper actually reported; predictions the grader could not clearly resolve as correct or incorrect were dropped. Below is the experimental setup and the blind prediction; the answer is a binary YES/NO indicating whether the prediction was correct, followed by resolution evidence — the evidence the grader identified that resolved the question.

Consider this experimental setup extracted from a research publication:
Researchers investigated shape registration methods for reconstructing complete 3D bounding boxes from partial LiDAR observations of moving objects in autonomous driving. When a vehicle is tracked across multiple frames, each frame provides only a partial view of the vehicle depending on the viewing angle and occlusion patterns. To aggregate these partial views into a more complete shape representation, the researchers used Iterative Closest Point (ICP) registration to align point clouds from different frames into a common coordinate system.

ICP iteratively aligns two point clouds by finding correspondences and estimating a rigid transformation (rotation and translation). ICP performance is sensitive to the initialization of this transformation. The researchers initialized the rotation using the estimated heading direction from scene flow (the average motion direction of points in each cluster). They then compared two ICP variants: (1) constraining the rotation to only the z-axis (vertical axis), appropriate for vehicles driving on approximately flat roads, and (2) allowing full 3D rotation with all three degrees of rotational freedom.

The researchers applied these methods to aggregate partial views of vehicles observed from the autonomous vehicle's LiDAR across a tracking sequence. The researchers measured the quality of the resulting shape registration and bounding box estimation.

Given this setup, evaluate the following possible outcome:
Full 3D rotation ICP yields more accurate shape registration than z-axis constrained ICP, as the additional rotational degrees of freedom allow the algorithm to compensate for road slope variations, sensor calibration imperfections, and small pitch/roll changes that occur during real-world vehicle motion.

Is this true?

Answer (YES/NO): NO